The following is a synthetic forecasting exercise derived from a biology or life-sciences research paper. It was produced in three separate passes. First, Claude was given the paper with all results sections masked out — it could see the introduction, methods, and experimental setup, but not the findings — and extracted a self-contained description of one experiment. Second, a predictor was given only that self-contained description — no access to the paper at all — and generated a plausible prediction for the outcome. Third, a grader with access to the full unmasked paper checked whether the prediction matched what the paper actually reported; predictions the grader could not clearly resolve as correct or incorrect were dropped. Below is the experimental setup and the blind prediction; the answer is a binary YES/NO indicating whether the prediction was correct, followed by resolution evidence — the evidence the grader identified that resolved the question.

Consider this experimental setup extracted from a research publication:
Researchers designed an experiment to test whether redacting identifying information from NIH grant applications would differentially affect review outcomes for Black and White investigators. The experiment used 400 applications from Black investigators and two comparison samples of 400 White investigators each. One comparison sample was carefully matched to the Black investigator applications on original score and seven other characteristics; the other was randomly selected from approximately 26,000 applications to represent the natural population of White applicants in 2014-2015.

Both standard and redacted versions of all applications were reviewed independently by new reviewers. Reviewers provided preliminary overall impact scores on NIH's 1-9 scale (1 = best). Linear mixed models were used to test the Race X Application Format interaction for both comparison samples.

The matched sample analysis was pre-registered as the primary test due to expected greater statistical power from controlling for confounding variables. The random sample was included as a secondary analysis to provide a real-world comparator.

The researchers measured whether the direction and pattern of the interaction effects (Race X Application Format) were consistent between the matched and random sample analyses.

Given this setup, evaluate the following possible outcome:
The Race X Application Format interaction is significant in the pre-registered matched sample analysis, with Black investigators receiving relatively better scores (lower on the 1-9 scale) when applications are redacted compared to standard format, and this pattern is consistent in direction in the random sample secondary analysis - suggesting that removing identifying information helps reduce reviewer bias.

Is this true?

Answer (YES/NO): NO